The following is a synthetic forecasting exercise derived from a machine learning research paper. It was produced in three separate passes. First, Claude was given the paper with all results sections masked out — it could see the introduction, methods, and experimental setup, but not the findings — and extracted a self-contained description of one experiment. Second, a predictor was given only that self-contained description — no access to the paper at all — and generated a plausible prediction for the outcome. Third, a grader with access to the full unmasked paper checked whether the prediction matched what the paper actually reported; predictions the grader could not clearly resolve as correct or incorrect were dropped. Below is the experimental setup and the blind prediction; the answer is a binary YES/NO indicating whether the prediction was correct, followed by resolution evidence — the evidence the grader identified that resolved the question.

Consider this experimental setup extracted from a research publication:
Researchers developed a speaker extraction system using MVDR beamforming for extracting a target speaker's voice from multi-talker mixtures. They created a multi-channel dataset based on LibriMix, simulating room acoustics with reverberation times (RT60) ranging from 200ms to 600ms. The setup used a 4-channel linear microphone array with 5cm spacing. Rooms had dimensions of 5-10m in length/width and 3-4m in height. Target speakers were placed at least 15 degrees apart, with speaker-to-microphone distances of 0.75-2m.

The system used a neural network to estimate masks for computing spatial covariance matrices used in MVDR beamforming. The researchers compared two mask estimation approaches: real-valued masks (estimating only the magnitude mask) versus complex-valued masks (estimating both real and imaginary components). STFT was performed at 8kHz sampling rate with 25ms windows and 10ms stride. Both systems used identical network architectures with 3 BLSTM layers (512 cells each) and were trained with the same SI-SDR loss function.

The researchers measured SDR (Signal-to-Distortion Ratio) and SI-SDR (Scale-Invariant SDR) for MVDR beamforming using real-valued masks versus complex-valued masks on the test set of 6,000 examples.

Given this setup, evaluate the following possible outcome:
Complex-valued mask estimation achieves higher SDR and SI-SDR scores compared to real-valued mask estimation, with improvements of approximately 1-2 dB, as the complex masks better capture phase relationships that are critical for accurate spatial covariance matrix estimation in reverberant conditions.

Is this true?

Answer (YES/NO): NO